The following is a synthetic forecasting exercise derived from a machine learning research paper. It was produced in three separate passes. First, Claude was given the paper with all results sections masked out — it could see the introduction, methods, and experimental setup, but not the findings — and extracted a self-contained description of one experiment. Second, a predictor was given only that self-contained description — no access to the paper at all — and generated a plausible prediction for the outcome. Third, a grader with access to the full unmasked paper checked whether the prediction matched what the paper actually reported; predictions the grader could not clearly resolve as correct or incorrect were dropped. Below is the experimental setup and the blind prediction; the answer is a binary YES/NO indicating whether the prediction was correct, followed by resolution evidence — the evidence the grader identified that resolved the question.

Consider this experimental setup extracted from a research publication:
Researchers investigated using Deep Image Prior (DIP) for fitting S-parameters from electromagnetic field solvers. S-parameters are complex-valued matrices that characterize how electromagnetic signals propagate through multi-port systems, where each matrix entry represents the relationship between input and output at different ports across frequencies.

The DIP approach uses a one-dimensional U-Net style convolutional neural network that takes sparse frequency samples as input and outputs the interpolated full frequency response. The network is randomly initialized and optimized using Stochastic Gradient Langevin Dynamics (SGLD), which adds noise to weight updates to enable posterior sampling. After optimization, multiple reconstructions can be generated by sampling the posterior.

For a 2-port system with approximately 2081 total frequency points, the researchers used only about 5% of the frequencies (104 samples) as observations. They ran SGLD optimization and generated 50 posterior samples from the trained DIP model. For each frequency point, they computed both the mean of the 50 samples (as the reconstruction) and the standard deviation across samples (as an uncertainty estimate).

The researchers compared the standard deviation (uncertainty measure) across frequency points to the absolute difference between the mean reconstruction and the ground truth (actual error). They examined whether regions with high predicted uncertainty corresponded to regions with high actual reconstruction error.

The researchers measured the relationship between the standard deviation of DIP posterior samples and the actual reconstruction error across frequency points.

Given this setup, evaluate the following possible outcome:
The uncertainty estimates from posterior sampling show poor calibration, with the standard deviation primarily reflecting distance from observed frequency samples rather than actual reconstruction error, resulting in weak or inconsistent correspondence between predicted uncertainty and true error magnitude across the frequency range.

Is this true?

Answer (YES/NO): NO